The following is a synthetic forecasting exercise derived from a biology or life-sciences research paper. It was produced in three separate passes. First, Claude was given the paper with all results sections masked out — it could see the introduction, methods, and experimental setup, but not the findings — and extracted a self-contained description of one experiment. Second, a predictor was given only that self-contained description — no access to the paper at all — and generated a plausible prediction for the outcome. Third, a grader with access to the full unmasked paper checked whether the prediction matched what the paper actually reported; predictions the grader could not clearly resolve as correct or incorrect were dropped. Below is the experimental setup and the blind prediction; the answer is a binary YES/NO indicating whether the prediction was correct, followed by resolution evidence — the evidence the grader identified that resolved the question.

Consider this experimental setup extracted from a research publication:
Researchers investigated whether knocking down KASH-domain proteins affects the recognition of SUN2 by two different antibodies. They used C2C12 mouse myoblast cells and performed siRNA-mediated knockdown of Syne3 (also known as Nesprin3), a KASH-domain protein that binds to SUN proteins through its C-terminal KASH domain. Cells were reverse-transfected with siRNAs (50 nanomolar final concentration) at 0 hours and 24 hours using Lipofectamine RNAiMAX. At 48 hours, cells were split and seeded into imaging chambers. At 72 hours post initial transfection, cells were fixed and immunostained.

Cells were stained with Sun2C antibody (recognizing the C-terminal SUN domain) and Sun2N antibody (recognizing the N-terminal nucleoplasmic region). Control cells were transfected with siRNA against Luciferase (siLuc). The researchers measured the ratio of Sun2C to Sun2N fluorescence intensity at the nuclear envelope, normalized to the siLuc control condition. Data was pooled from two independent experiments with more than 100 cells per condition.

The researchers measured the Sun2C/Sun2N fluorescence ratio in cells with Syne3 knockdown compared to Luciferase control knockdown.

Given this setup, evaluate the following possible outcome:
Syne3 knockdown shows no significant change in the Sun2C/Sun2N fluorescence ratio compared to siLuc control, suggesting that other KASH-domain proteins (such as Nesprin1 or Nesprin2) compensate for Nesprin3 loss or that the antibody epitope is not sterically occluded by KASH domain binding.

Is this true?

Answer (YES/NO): NO